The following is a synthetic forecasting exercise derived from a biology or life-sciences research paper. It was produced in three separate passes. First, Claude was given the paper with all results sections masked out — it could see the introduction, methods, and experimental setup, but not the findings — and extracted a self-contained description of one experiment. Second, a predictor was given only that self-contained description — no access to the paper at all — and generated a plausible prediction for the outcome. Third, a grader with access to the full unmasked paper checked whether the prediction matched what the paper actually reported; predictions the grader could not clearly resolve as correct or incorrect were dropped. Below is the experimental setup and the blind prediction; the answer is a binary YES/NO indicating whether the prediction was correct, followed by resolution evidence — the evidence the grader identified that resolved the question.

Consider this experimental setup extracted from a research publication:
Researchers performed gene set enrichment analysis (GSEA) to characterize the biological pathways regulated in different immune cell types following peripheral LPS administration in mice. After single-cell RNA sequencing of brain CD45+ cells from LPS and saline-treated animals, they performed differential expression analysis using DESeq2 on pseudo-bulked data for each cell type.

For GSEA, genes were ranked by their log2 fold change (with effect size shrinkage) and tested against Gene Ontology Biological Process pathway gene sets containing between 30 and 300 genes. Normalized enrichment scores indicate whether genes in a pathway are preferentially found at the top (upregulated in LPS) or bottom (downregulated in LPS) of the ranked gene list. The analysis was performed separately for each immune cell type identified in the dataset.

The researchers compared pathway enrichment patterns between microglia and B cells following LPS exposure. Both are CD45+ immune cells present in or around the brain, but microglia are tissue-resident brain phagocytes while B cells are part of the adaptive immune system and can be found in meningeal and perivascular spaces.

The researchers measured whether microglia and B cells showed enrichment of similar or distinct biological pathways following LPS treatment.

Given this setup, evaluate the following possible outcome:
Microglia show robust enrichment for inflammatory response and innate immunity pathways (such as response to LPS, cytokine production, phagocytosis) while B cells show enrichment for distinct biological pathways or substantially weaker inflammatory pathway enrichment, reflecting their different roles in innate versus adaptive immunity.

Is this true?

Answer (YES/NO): NO